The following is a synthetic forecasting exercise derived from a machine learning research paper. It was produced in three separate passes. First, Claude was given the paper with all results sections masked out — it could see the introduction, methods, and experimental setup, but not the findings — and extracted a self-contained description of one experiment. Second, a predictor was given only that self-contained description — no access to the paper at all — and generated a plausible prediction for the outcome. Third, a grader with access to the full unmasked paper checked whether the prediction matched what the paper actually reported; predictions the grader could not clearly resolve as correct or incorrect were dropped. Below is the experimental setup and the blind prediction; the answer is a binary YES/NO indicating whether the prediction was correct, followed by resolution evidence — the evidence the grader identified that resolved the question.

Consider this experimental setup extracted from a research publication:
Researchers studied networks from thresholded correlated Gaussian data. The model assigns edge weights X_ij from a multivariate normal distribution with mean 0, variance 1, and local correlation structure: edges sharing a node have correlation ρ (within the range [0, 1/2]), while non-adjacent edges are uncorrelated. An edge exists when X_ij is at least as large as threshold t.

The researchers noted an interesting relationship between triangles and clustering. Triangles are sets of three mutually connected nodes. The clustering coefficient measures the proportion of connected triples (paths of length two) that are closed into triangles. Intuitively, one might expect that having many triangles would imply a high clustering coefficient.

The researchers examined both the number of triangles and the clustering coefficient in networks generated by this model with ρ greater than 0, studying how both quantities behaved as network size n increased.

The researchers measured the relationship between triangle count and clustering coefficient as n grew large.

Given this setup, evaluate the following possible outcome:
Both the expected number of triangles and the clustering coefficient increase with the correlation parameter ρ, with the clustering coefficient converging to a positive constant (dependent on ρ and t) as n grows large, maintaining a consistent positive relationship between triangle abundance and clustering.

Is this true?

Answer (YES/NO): NO